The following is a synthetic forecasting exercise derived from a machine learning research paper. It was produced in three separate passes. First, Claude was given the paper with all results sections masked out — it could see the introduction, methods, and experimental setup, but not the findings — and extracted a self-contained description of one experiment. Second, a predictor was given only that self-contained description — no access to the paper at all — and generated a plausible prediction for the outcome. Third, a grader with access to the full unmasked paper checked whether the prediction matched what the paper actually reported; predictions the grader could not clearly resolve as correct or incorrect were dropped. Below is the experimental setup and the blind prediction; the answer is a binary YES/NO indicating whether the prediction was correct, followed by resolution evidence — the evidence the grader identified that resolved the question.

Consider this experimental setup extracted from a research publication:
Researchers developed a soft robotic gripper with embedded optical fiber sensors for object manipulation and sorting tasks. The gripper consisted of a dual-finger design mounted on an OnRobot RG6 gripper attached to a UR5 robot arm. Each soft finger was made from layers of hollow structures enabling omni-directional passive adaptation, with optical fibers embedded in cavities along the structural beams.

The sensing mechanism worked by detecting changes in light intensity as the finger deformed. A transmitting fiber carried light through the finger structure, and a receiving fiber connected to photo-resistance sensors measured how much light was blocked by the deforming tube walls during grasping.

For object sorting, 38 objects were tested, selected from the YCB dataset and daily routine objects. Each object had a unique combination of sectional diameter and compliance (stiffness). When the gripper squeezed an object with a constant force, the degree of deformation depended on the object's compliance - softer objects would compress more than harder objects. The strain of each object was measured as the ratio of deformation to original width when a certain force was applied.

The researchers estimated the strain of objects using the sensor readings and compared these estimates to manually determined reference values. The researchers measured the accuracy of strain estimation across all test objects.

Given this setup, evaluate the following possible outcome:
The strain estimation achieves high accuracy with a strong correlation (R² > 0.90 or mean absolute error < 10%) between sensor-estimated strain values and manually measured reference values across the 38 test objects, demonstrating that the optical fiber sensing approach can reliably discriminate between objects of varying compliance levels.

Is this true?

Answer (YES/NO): NO